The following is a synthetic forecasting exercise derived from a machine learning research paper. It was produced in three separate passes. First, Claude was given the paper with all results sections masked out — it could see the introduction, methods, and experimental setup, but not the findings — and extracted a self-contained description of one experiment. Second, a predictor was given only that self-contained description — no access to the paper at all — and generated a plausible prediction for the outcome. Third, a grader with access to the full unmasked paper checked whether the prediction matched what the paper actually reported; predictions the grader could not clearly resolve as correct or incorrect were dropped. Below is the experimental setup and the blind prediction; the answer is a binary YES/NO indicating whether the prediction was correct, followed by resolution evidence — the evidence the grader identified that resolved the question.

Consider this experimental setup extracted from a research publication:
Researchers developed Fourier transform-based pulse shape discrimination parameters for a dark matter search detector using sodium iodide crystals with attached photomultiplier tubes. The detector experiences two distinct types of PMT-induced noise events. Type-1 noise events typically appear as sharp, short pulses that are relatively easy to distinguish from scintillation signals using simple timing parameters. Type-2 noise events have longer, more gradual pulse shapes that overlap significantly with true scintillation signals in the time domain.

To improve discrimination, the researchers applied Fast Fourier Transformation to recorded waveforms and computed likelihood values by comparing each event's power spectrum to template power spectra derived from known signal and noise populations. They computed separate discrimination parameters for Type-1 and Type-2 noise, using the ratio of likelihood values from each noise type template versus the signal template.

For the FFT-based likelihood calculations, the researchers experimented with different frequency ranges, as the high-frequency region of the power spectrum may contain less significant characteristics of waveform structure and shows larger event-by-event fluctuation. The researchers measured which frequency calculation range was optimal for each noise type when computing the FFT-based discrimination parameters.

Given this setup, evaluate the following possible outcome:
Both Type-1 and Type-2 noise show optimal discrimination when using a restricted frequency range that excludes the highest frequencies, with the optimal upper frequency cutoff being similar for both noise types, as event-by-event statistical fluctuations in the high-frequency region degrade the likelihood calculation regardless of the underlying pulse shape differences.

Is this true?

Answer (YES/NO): NO